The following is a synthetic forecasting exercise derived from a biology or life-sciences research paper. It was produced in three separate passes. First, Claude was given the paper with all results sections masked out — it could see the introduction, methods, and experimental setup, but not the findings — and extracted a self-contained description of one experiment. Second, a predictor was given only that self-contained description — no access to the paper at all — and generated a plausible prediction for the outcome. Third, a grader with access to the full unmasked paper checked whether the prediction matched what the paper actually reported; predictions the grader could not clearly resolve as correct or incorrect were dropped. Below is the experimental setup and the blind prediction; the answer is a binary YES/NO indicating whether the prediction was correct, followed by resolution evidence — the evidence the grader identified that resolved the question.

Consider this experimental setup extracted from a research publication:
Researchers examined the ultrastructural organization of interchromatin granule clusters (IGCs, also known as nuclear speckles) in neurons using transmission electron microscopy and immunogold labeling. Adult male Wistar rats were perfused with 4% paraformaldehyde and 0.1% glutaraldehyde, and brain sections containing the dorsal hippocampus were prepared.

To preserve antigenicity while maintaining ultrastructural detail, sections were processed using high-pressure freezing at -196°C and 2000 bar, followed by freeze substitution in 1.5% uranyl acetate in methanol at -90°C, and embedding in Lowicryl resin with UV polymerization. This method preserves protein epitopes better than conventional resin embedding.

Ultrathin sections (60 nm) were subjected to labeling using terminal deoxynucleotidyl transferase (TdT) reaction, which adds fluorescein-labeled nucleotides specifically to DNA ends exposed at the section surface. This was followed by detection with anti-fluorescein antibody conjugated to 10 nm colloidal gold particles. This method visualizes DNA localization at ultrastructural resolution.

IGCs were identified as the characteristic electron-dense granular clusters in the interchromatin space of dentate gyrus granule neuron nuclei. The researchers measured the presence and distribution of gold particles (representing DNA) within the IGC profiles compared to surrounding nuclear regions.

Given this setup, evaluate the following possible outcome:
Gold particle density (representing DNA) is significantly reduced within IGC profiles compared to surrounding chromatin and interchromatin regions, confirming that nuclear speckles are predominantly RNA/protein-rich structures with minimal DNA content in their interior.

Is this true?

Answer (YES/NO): YES